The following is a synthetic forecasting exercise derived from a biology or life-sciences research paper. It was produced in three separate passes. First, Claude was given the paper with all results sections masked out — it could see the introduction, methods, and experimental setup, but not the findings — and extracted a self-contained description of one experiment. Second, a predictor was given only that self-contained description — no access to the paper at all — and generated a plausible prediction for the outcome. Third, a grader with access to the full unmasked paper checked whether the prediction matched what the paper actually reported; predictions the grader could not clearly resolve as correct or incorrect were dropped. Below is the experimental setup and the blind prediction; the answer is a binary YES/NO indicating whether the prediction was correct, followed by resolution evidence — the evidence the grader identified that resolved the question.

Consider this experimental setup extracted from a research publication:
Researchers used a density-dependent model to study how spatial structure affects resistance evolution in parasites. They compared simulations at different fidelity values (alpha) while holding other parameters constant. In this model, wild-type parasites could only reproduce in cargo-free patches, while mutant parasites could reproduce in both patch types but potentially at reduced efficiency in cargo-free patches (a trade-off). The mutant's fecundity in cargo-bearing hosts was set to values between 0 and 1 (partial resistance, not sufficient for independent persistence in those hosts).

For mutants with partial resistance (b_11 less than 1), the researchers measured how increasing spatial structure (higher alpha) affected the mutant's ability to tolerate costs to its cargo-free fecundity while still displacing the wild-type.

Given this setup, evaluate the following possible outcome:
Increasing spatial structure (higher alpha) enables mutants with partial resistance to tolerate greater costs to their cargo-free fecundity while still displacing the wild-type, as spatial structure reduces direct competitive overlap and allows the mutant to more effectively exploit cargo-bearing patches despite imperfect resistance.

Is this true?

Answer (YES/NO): NO